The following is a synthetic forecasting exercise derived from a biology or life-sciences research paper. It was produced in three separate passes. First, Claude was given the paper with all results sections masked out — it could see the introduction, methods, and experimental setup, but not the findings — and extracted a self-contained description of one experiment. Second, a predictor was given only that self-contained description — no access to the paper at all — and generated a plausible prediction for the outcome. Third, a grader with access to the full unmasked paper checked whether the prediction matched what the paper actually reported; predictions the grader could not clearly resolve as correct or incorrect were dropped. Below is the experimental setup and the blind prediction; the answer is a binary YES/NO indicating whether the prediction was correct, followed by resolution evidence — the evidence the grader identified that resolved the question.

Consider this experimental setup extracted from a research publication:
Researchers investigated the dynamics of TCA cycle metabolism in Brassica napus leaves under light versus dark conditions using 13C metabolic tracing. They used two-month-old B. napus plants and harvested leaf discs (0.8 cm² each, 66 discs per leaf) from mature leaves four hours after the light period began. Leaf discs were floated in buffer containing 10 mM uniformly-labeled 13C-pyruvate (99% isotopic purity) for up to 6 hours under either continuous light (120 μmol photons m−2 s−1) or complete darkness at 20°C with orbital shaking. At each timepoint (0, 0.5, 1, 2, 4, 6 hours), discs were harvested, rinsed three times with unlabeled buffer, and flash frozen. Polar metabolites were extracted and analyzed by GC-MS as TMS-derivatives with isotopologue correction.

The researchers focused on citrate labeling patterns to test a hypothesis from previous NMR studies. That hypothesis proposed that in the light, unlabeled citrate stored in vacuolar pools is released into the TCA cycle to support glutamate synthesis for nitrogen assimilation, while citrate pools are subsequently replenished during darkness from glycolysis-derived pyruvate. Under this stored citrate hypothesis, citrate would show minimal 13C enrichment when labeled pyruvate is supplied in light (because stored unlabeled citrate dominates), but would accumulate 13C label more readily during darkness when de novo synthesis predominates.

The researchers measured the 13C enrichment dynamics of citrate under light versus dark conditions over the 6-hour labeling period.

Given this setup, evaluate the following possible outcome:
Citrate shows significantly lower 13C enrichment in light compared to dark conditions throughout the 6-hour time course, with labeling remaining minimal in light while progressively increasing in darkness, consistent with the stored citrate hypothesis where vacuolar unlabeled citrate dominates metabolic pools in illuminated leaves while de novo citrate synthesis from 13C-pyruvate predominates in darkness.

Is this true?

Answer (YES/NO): NO